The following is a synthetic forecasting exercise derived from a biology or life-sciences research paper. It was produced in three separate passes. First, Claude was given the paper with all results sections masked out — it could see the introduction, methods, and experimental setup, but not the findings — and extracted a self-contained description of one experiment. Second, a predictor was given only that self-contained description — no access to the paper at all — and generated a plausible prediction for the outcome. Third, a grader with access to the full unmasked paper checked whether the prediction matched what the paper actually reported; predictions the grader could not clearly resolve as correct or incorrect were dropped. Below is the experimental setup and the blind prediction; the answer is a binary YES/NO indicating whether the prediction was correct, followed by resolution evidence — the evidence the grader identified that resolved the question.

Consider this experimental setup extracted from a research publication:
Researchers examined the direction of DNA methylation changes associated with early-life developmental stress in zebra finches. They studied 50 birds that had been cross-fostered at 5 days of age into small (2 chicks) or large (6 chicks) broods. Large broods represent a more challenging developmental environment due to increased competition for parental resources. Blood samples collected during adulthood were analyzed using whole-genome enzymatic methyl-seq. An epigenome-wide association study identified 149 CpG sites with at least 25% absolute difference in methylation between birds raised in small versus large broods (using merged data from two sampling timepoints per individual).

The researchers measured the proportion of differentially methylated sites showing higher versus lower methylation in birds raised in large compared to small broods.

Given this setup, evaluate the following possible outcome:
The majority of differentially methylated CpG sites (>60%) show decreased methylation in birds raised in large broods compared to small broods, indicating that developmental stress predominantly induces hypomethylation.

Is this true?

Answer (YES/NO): NO